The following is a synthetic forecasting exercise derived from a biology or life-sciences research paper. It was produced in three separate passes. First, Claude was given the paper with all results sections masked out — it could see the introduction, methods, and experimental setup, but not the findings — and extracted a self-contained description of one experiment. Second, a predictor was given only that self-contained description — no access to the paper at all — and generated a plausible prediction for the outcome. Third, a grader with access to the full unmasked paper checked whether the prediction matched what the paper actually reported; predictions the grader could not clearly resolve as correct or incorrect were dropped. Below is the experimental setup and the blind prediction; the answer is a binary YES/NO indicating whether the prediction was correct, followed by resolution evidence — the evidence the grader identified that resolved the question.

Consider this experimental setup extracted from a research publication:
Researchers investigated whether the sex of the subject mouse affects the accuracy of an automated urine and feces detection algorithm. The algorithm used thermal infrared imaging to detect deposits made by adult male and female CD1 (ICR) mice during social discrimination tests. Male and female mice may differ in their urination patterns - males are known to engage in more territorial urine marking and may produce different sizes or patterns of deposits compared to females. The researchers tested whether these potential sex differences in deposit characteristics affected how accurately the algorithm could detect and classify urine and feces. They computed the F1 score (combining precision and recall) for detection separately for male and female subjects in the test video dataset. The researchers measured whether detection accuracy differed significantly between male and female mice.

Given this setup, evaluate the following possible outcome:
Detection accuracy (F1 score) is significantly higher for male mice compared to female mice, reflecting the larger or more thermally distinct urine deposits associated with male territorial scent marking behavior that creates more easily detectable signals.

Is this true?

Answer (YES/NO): NO